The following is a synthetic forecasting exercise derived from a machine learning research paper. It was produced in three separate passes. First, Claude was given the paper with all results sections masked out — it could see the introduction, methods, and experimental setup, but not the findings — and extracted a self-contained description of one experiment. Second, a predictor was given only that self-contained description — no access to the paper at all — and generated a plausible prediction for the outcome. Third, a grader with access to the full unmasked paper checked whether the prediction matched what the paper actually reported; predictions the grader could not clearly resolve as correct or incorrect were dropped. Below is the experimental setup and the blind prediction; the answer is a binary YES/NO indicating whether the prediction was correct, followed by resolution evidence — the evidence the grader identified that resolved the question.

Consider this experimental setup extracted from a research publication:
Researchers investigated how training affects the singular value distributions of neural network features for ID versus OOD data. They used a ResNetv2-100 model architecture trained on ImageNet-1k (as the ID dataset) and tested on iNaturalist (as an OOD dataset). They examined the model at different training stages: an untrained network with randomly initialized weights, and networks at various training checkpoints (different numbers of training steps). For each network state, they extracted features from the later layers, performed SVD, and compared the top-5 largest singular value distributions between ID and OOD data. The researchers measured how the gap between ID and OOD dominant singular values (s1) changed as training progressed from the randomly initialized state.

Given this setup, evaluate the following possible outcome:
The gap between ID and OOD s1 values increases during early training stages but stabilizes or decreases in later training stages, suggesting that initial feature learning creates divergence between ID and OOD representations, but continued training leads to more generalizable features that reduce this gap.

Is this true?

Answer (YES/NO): NO